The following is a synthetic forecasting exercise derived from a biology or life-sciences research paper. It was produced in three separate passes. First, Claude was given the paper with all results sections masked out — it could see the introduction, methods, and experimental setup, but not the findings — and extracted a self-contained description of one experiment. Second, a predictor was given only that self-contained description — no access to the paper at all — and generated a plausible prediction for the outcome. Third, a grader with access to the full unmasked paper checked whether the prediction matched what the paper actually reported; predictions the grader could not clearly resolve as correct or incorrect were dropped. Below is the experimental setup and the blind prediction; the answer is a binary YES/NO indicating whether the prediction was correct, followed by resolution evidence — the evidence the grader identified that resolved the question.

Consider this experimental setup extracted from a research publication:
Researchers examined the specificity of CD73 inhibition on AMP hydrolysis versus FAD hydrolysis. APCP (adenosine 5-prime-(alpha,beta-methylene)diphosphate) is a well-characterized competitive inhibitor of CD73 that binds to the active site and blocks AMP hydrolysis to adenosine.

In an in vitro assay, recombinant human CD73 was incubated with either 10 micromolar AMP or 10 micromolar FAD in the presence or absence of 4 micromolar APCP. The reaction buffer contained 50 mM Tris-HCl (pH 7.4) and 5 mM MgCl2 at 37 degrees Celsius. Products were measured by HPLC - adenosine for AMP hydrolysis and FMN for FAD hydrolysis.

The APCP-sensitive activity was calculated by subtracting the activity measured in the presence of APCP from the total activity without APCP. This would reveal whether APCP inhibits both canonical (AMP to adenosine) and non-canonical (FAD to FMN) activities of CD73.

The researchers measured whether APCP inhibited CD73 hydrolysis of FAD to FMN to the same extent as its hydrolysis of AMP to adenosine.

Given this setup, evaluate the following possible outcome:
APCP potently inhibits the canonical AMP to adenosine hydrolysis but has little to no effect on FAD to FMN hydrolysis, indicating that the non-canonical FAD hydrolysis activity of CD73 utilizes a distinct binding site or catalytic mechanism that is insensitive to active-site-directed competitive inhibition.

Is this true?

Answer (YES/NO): NO